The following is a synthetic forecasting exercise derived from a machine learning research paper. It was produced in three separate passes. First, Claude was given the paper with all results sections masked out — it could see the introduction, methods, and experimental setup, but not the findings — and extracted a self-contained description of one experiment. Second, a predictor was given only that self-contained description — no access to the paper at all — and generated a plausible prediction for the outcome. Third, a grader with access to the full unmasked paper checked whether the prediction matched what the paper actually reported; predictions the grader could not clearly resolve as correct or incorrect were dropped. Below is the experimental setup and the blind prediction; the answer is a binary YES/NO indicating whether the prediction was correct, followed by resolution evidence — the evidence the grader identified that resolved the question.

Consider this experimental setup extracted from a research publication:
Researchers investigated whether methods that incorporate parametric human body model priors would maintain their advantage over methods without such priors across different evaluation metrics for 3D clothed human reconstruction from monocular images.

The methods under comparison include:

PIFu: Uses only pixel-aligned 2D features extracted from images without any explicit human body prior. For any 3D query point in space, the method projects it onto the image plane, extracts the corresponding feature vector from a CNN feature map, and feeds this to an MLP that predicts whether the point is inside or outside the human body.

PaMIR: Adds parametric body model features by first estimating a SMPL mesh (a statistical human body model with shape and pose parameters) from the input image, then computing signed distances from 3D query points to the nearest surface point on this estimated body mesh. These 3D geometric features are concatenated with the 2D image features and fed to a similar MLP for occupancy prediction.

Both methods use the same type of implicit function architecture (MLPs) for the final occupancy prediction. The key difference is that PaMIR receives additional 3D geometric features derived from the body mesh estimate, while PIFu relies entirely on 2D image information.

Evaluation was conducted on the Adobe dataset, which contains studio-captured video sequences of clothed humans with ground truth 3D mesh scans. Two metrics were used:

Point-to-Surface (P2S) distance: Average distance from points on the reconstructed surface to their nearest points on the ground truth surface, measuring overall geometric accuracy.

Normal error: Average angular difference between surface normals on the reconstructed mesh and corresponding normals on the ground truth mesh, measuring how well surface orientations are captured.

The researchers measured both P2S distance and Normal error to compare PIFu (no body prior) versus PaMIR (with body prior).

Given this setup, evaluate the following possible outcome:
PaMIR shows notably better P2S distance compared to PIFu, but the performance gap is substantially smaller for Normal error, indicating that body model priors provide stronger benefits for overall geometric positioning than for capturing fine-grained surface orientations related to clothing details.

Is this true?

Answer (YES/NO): YES